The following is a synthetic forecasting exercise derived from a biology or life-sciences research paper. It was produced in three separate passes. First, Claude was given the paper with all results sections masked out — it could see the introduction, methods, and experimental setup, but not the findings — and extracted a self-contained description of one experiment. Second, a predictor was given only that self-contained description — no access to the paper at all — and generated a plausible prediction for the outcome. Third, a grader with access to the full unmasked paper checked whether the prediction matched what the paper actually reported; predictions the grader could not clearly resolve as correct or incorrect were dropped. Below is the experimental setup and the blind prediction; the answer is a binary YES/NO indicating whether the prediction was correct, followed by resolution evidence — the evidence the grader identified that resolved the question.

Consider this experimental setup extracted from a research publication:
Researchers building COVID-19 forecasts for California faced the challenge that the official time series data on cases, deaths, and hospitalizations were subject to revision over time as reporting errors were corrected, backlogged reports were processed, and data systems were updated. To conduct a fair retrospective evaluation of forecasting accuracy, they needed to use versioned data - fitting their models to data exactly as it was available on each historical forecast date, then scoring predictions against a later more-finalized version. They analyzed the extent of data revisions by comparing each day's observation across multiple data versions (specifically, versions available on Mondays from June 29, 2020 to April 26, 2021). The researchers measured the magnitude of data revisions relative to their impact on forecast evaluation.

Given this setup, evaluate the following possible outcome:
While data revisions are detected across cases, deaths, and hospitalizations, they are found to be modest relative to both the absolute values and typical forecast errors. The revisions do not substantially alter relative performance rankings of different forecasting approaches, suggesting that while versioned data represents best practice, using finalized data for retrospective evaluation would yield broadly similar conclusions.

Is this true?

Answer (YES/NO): NO